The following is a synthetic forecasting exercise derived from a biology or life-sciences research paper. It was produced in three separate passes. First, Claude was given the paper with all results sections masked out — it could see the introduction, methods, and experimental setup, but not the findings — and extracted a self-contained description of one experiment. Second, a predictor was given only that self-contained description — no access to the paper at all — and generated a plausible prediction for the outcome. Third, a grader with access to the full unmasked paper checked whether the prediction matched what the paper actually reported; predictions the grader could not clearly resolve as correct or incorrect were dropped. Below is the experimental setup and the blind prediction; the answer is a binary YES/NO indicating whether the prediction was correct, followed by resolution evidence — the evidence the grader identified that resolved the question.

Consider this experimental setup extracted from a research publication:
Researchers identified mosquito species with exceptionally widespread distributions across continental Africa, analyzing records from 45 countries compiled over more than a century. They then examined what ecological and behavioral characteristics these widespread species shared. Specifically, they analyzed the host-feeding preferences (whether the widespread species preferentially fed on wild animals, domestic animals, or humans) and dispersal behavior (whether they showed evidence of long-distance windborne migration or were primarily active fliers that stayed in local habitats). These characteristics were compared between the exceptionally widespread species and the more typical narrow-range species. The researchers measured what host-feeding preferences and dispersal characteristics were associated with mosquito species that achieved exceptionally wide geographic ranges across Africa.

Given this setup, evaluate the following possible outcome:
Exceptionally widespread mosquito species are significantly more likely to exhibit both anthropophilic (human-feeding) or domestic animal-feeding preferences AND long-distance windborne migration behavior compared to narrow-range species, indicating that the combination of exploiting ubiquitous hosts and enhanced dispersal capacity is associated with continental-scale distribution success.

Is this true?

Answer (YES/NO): YES